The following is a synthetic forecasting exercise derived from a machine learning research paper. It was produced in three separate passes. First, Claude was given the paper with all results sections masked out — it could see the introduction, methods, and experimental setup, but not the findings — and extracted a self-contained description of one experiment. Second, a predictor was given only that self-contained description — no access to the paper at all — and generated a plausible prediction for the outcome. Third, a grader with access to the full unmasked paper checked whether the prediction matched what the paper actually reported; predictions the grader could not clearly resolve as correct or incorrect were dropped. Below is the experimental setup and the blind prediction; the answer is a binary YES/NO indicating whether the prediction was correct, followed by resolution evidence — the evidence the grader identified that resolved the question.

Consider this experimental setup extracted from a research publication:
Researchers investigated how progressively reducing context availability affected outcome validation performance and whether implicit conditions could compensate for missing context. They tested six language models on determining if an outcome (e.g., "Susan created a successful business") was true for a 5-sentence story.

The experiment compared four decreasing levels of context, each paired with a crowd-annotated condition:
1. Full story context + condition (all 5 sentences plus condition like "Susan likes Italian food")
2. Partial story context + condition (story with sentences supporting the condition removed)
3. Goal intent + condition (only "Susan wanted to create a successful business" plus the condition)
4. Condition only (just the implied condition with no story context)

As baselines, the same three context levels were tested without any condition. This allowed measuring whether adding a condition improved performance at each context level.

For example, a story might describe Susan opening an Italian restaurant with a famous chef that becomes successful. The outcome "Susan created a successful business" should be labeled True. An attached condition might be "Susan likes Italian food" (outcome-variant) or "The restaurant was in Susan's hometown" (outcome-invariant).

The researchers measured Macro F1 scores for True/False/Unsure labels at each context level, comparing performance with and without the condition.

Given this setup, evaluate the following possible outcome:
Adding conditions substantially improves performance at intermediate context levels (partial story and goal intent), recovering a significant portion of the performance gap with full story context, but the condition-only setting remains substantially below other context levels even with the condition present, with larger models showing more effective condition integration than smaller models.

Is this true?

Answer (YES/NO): NO